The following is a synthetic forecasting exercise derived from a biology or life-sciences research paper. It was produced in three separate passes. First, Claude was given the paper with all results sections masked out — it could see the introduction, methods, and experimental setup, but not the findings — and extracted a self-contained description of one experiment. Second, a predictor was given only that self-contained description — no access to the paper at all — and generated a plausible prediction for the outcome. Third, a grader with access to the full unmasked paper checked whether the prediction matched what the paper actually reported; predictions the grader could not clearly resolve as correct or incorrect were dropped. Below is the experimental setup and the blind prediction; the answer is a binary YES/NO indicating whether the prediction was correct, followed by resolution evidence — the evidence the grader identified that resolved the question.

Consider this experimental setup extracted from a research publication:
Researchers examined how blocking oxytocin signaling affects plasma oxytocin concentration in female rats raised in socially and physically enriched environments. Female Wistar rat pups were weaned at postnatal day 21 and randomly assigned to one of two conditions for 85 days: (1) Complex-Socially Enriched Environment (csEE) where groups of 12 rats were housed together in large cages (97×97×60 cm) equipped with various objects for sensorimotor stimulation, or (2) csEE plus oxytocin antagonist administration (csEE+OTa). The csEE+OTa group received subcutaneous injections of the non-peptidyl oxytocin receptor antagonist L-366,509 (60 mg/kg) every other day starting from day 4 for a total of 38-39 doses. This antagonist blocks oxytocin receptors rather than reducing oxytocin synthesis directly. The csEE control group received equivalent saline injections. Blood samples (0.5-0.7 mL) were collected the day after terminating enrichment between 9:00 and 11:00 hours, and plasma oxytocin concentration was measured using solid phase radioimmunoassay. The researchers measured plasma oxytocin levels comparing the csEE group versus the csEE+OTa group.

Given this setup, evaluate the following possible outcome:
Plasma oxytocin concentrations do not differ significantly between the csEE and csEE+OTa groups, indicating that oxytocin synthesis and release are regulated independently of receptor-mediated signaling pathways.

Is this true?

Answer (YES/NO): NO